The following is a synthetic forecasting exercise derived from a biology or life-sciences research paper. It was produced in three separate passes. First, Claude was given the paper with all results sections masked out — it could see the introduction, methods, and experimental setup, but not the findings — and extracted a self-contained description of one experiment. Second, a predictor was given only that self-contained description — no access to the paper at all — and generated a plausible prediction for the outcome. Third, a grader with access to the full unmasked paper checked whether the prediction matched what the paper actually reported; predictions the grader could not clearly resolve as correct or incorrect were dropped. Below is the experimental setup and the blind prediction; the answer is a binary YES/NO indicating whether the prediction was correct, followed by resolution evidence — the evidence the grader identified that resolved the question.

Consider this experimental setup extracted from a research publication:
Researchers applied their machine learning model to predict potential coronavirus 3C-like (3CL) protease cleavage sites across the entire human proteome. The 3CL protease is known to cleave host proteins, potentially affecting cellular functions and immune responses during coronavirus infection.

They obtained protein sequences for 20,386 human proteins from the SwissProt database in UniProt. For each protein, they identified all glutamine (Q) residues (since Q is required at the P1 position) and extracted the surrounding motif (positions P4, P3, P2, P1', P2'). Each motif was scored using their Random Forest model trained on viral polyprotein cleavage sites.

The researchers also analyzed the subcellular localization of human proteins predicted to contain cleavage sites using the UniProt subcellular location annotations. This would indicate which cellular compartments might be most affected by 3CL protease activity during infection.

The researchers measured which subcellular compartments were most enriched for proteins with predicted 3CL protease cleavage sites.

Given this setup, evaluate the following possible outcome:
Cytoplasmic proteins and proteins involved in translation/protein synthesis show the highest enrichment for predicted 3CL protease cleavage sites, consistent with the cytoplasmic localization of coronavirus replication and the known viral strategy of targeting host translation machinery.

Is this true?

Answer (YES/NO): NO